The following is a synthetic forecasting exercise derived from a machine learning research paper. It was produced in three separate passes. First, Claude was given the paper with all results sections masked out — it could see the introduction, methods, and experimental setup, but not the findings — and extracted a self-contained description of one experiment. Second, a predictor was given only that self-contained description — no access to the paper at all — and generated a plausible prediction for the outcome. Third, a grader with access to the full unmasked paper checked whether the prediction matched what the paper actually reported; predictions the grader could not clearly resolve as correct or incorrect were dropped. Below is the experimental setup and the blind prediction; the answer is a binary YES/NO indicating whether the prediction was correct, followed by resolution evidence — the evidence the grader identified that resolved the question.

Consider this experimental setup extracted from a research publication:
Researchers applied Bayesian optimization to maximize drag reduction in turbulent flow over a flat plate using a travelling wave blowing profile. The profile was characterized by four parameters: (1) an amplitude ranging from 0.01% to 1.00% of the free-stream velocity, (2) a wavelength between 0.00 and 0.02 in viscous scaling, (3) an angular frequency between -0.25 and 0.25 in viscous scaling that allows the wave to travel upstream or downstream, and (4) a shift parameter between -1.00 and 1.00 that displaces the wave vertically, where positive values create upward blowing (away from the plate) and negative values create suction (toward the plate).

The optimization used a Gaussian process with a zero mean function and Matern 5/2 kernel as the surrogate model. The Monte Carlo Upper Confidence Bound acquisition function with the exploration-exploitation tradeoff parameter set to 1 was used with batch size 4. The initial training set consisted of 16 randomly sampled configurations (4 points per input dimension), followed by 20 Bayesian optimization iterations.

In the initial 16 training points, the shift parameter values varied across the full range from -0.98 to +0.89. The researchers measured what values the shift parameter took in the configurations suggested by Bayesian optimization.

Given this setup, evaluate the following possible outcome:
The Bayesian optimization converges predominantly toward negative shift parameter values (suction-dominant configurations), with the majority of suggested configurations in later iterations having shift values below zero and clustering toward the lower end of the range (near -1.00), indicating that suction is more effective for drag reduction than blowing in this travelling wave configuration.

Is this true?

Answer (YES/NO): NO